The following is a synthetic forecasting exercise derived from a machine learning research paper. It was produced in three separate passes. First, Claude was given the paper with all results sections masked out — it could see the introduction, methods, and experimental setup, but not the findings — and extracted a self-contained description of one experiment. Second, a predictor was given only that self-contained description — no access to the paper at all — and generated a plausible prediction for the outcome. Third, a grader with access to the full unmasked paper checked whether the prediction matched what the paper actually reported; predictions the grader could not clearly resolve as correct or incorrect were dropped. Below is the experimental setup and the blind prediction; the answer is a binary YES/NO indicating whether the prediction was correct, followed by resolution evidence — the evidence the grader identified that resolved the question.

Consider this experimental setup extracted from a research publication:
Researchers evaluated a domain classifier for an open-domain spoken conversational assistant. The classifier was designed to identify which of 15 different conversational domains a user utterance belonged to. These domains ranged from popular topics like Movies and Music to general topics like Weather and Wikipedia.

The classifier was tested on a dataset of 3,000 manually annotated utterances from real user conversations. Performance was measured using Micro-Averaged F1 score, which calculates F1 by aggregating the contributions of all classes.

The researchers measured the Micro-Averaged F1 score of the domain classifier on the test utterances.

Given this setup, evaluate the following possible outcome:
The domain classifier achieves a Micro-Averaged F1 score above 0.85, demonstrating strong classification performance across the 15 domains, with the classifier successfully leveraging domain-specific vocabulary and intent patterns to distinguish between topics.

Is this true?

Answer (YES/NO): NO